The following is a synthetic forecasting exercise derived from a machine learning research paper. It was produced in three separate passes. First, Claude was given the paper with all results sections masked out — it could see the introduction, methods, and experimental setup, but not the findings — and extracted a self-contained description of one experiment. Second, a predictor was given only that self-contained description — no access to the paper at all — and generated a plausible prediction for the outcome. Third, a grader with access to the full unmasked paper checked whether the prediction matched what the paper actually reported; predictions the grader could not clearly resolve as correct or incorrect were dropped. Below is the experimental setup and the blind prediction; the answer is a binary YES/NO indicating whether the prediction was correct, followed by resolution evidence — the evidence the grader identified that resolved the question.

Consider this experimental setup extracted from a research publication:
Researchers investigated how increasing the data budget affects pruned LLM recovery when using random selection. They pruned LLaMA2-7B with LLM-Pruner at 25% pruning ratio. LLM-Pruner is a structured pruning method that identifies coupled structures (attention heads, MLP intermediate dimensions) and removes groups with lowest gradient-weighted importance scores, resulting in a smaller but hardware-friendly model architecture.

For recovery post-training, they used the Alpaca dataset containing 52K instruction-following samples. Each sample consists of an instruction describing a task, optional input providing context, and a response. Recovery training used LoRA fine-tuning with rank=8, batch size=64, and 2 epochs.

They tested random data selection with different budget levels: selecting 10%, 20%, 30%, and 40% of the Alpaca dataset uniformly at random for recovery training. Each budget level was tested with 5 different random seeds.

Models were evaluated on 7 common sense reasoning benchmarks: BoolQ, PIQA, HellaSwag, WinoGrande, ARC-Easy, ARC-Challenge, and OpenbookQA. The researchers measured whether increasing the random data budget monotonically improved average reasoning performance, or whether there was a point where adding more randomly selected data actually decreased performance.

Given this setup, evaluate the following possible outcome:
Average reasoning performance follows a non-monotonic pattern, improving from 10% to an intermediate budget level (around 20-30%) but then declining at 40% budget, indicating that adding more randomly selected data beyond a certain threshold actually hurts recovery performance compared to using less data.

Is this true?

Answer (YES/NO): YES